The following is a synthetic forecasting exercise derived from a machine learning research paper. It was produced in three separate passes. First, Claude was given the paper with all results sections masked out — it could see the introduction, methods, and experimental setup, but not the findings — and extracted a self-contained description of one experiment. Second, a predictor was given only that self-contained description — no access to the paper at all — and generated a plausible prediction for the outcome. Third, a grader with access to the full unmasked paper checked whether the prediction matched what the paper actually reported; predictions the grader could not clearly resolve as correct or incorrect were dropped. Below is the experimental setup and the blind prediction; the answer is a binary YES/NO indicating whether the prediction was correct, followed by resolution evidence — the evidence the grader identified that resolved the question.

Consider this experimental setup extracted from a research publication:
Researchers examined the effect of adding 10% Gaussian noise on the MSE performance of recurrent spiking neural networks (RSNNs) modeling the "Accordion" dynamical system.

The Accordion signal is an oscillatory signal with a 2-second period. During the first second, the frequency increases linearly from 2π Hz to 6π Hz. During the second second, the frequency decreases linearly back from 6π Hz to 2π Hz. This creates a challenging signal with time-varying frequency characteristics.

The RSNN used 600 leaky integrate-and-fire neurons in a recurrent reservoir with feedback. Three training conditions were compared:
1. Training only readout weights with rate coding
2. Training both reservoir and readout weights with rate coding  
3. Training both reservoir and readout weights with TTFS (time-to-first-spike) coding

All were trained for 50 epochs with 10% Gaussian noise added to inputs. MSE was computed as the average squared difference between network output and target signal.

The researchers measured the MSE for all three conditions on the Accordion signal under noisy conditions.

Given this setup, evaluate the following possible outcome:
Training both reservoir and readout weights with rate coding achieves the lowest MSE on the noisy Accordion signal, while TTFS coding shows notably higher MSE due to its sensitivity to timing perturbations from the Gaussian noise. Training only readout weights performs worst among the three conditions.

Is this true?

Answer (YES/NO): NO